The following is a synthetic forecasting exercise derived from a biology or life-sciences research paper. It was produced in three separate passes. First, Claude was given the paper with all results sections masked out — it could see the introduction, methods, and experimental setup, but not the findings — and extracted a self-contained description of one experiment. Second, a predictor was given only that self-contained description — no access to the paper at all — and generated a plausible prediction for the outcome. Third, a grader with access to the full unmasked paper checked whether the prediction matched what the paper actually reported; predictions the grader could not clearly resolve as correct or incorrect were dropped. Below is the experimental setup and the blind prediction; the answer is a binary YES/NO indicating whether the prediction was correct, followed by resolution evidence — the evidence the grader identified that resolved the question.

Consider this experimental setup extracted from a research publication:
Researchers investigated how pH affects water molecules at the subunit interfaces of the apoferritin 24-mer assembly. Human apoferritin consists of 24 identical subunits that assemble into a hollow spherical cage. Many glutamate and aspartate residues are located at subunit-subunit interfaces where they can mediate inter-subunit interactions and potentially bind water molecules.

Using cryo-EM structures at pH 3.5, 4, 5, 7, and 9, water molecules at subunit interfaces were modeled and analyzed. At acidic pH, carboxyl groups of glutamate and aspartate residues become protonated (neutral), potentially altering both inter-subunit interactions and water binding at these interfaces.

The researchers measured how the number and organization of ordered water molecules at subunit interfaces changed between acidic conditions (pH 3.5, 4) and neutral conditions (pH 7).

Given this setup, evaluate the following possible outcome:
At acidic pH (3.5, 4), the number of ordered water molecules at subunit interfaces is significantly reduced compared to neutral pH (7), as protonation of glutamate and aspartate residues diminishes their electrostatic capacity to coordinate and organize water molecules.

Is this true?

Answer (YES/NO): YES